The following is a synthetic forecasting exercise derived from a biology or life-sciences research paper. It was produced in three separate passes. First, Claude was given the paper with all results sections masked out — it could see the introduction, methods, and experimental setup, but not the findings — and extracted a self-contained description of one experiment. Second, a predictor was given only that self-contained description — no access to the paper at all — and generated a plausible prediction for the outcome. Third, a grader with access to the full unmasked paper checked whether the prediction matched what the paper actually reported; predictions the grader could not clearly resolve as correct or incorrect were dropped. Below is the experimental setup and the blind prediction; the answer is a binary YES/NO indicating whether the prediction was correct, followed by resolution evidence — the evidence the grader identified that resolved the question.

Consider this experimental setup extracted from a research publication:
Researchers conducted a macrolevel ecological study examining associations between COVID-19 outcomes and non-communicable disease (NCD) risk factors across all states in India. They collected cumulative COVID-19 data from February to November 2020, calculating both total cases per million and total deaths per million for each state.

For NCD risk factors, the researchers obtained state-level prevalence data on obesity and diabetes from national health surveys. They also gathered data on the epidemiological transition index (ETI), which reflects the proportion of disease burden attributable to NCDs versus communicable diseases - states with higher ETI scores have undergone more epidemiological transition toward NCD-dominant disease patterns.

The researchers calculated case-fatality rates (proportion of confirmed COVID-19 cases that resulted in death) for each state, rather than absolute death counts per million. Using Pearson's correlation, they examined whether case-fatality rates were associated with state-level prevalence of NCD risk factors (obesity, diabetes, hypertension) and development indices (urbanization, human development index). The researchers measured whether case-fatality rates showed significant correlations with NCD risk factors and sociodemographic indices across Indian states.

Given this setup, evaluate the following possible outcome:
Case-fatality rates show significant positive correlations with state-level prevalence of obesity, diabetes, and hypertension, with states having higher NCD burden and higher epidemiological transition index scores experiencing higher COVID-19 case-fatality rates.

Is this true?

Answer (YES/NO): NO